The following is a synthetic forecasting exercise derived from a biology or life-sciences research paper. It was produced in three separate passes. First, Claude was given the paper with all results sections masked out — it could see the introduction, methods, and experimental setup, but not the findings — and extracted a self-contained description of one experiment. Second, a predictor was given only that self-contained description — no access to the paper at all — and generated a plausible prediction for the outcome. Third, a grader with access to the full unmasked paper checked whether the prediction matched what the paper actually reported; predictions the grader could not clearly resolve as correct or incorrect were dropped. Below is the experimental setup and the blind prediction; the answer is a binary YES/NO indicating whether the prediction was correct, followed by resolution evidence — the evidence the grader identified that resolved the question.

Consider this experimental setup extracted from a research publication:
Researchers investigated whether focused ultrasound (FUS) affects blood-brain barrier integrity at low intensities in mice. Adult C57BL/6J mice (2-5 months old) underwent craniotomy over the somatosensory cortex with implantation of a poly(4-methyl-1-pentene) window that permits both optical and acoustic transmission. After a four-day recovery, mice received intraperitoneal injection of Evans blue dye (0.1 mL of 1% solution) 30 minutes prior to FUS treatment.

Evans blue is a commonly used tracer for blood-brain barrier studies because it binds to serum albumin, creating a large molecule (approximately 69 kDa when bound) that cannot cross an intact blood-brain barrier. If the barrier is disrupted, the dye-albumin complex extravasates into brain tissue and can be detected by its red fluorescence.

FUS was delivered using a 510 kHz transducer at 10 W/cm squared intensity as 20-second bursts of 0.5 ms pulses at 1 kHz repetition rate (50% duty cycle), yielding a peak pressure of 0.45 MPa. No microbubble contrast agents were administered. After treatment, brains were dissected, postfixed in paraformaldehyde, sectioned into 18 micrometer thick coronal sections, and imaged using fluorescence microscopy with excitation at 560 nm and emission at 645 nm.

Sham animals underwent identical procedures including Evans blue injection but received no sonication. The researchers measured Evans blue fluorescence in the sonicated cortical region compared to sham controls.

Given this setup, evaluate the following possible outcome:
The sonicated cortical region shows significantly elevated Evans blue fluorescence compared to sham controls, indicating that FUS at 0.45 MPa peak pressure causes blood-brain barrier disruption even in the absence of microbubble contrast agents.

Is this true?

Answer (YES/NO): NO